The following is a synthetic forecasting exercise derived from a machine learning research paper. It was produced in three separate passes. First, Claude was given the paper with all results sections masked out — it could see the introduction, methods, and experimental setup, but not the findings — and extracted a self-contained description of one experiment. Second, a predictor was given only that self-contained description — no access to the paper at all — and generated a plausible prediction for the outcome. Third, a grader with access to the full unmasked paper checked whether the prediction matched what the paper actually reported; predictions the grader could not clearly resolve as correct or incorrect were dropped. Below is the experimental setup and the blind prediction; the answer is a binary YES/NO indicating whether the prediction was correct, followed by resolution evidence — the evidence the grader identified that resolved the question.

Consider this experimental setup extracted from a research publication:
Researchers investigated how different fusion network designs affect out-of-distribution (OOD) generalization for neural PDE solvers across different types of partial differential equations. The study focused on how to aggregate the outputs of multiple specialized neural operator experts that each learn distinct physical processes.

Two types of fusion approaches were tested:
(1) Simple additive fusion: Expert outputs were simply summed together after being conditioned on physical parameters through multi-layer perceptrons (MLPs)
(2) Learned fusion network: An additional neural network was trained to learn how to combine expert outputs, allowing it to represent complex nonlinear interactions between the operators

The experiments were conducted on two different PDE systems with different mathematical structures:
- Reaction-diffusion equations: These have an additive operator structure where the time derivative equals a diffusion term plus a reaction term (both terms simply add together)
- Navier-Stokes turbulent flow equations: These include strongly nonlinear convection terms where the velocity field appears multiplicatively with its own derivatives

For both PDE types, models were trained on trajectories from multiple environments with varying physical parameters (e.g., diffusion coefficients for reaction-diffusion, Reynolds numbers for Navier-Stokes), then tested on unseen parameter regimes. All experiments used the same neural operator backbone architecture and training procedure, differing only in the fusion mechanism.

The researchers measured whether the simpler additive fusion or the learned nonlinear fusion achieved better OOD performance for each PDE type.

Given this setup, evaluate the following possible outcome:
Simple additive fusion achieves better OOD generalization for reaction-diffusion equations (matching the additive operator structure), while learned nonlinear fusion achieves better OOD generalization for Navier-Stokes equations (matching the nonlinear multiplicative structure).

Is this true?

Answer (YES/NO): YES